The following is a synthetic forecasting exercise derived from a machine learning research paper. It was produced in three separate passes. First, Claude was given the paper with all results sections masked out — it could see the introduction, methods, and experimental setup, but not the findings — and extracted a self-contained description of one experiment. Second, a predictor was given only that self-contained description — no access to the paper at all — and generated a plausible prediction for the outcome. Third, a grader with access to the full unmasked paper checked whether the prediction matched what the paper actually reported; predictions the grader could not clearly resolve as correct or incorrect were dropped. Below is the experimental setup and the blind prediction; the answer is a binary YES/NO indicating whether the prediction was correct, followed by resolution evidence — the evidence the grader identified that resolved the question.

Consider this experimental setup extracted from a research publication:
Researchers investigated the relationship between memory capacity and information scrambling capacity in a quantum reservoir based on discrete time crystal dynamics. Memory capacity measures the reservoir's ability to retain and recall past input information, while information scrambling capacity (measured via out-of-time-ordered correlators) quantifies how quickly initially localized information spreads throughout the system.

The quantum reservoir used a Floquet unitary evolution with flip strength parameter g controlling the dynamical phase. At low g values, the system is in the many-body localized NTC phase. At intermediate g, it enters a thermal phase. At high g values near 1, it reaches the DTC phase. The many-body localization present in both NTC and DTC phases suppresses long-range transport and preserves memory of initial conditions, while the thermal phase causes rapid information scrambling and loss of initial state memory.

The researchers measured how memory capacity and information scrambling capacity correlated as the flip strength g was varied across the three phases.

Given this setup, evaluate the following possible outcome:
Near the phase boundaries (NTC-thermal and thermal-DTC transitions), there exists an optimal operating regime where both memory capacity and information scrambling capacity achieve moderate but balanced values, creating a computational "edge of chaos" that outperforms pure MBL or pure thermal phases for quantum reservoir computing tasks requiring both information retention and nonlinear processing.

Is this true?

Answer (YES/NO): YES